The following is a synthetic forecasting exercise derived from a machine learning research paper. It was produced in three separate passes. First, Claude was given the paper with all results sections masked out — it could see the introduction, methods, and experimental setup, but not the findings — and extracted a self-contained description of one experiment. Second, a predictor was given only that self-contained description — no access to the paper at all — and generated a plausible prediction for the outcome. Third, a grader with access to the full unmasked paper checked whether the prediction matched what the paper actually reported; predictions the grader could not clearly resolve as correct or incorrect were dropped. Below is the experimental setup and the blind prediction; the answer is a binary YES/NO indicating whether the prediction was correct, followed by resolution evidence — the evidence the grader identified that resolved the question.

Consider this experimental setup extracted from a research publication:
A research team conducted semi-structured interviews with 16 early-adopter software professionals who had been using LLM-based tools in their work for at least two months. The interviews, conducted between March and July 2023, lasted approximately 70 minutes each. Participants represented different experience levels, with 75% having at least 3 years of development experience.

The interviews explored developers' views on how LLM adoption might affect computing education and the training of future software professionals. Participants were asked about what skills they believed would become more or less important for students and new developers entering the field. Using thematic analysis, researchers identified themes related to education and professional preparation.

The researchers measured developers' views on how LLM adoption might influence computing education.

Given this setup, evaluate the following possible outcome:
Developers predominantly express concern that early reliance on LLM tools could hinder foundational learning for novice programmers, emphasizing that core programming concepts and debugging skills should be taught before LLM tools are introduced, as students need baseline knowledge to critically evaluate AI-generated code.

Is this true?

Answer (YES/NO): NO